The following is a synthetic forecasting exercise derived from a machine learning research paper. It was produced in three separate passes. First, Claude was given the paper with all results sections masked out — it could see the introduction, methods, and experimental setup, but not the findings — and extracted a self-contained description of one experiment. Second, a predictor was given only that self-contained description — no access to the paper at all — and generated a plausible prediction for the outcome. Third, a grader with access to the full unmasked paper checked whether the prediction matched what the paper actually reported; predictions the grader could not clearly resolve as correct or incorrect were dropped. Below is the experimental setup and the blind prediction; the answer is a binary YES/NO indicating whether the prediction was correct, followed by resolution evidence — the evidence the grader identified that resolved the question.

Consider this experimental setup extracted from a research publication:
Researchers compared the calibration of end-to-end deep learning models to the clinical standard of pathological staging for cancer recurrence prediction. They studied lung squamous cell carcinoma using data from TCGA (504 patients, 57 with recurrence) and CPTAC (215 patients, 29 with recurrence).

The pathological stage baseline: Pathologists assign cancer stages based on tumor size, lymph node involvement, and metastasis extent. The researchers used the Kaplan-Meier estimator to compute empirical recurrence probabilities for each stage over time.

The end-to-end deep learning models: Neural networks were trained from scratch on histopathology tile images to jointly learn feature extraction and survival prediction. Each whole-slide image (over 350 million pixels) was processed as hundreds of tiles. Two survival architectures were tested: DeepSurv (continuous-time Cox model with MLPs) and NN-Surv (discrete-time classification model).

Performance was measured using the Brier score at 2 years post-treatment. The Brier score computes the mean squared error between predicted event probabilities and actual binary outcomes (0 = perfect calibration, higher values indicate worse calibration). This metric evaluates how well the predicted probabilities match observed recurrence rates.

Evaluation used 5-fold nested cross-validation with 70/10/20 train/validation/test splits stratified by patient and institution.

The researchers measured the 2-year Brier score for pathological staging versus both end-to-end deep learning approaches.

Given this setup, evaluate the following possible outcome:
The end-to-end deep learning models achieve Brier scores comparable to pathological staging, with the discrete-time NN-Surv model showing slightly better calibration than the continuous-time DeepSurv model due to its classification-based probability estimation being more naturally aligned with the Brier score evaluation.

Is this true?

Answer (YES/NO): YES